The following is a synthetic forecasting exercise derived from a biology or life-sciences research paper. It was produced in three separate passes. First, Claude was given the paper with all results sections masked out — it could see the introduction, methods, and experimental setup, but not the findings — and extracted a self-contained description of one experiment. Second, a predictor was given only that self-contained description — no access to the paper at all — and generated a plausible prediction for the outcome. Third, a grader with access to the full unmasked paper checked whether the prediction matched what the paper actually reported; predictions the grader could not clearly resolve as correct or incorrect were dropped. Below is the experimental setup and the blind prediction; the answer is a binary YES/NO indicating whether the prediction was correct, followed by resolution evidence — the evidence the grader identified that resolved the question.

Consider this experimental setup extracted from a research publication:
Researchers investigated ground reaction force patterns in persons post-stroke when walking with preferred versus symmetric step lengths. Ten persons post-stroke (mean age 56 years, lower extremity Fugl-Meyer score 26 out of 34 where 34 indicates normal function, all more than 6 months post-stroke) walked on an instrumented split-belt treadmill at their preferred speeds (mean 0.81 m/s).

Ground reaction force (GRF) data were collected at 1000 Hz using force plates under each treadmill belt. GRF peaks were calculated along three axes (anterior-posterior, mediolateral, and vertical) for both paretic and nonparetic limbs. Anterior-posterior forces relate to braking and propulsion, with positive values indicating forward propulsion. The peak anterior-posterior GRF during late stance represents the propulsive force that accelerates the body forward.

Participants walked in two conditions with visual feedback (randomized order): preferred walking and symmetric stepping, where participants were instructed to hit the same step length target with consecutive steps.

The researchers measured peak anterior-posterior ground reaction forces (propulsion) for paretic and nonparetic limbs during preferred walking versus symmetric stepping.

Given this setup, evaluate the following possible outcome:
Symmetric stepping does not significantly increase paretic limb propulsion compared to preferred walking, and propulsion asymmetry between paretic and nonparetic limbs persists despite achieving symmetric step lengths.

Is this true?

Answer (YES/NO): YES